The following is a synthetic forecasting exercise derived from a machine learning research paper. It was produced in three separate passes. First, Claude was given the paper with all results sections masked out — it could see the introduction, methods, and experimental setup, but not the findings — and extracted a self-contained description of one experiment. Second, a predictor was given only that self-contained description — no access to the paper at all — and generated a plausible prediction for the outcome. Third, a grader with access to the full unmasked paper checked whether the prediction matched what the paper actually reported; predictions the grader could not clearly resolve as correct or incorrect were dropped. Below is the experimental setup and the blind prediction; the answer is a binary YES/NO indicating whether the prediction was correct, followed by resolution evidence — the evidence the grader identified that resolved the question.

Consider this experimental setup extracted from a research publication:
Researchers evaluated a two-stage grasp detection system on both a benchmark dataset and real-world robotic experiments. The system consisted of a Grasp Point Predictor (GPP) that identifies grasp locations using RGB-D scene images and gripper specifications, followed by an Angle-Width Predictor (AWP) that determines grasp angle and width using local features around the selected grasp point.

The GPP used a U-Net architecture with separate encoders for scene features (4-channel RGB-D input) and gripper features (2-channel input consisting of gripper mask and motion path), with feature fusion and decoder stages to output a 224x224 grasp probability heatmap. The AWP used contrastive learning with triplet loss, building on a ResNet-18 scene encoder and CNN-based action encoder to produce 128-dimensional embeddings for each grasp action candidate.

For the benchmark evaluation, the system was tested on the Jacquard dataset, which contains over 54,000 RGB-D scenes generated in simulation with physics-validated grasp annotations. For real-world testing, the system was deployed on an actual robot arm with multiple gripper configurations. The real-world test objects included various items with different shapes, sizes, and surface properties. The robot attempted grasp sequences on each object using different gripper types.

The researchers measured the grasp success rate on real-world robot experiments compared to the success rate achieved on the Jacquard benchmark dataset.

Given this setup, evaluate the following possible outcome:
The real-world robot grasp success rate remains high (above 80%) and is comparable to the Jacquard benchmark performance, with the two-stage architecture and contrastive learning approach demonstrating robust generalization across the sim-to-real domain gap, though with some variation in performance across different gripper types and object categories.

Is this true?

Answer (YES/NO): YES